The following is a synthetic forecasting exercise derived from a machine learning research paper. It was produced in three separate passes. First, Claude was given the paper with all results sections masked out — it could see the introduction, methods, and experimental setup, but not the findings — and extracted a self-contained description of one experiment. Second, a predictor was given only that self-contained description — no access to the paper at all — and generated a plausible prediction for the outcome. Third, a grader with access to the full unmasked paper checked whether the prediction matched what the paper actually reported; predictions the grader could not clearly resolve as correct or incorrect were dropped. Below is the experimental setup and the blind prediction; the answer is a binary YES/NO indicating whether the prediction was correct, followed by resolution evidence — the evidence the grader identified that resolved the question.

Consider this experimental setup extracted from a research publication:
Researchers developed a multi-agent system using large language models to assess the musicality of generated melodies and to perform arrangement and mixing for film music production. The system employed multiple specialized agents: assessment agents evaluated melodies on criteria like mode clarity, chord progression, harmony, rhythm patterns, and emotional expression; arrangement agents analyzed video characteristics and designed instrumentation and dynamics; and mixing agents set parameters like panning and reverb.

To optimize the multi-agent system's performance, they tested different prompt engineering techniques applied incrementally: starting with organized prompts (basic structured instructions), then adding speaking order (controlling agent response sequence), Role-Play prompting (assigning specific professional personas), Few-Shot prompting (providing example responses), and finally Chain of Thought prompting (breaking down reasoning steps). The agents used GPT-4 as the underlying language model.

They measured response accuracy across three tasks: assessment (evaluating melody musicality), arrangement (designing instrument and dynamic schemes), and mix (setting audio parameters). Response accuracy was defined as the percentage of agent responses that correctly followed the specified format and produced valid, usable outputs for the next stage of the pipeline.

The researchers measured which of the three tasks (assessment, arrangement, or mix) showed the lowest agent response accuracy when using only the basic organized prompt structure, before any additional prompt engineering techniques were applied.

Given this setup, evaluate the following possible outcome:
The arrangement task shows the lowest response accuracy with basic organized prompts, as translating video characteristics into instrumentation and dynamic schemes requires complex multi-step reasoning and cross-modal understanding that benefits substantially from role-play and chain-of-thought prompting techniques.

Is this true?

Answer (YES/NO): YES